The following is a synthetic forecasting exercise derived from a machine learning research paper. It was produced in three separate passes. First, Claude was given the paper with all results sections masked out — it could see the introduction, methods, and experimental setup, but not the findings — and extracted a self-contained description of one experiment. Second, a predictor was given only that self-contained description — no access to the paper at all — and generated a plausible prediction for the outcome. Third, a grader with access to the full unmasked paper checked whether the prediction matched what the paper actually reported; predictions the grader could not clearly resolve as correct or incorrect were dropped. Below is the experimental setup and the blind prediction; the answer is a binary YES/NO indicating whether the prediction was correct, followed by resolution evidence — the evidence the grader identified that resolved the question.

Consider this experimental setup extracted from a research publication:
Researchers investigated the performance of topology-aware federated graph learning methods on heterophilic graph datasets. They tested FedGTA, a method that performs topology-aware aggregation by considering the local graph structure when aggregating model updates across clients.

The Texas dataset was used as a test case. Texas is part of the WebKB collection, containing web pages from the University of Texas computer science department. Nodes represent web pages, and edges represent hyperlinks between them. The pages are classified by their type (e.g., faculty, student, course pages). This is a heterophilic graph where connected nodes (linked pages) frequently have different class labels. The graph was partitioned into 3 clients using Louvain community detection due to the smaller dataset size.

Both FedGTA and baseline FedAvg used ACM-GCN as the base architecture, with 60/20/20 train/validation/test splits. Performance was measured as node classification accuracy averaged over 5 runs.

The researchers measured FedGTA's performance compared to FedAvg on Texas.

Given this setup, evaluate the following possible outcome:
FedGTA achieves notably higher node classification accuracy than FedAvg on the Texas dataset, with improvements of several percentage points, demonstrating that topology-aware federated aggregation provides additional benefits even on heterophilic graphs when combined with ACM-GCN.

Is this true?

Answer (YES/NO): NO